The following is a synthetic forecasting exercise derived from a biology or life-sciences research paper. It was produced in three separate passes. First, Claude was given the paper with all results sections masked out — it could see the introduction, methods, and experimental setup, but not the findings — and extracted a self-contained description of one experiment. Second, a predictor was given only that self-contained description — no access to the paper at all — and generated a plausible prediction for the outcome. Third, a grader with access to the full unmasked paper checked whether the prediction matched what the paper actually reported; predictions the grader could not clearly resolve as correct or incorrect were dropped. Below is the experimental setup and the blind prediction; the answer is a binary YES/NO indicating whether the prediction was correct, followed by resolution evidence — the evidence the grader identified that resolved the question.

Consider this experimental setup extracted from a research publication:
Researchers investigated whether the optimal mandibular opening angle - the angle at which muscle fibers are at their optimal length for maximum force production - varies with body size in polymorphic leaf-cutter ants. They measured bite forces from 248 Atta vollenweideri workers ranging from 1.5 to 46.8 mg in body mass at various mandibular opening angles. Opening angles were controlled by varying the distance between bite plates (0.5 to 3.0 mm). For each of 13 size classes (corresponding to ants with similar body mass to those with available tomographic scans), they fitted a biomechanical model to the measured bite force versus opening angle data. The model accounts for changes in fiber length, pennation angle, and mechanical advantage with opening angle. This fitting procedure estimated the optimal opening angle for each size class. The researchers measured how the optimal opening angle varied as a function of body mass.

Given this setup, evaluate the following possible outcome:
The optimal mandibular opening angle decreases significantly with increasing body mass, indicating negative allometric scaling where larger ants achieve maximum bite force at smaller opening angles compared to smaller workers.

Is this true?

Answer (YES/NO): YES